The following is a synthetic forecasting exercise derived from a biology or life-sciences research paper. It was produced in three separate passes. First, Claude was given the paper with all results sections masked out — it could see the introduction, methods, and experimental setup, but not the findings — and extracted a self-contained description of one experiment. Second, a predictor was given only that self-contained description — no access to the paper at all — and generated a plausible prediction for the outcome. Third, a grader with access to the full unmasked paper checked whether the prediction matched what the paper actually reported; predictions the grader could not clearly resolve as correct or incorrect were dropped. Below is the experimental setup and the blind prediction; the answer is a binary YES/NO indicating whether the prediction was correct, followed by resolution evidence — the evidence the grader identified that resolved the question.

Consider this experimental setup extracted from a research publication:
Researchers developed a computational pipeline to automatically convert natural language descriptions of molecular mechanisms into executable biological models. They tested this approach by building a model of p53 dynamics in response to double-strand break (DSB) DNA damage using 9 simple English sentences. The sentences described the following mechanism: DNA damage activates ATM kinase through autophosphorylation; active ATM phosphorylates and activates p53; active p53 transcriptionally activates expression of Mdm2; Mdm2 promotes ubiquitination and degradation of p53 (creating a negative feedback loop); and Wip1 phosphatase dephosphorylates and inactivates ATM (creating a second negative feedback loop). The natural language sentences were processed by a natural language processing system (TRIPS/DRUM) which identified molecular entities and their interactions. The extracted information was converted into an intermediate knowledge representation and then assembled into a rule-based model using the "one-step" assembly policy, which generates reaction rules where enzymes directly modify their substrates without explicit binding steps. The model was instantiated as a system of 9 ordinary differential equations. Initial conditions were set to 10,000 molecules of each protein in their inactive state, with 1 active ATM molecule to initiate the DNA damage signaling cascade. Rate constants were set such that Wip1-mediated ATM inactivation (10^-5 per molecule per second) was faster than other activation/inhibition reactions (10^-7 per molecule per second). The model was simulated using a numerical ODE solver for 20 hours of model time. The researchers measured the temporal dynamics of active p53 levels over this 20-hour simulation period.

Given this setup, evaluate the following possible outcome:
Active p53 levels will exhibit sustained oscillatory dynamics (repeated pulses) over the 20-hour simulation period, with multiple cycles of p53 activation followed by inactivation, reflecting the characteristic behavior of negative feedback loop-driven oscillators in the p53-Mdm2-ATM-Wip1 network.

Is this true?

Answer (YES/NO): YES